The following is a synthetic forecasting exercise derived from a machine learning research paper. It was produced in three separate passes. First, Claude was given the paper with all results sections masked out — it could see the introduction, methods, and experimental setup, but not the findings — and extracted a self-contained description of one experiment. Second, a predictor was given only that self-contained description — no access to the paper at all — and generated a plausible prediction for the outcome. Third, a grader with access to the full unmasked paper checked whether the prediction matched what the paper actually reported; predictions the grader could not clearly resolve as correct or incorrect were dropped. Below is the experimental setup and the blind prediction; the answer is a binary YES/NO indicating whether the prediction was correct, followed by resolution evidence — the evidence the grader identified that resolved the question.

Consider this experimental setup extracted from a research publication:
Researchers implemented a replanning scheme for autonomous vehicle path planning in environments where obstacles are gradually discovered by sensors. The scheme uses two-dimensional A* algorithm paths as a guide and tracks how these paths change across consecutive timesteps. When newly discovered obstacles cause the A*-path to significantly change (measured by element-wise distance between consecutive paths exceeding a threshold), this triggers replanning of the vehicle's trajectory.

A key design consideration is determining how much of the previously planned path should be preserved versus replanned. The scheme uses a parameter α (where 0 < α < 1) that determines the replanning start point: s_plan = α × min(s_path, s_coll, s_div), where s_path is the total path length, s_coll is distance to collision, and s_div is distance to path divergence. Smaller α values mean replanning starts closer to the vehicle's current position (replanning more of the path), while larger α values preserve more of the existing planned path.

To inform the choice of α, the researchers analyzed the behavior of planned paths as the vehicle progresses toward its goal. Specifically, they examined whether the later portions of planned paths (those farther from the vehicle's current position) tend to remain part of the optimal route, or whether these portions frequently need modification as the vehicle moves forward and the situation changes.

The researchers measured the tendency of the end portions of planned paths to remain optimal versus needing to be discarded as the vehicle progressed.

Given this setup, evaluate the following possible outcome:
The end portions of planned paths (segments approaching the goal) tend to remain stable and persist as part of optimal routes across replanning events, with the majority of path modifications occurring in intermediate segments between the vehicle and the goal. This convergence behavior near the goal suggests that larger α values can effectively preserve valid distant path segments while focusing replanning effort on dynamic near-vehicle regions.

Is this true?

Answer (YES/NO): NO